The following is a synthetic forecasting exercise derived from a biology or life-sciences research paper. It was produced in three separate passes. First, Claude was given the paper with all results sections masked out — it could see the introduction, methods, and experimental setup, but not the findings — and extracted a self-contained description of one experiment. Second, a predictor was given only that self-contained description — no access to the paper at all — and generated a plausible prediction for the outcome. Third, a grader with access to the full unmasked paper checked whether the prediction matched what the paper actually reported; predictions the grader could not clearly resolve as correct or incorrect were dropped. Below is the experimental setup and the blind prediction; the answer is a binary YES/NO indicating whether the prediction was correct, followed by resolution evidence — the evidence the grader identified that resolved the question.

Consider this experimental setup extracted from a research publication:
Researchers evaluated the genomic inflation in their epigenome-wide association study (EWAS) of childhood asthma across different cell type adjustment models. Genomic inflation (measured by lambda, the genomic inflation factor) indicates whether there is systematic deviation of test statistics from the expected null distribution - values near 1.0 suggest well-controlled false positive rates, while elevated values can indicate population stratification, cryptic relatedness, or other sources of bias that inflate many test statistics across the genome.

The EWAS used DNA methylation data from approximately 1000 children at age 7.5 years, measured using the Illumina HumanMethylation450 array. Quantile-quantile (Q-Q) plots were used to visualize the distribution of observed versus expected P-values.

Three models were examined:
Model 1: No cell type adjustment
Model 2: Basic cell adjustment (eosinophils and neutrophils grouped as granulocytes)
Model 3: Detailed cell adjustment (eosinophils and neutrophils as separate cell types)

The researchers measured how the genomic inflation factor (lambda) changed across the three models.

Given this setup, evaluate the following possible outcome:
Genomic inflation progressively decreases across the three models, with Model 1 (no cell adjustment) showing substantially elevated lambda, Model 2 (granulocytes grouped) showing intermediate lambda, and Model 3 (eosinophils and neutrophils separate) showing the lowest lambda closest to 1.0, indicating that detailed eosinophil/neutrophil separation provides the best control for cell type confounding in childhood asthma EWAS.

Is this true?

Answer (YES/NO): YES